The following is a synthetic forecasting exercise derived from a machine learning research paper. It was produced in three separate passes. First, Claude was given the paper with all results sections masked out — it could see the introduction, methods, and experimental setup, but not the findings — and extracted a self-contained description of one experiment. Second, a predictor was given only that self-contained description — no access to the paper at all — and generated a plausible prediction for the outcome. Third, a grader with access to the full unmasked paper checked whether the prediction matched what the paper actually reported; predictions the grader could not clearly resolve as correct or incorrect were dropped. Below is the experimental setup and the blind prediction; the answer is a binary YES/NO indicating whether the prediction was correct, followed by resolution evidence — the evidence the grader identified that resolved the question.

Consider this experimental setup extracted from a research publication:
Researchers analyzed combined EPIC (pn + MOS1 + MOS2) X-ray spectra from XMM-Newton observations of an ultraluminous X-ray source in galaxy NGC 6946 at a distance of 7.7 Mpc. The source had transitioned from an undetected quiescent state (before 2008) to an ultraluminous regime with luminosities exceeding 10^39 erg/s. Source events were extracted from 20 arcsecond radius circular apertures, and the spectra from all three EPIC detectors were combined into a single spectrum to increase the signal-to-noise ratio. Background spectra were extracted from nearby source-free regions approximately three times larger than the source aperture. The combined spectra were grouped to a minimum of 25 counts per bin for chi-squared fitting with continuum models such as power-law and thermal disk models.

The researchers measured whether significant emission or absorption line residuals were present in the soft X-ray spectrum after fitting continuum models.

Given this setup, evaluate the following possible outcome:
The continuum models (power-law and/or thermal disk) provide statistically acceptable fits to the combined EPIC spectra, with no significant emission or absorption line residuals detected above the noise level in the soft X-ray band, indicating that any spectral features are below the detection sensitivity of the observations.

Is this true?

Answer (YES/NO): NO